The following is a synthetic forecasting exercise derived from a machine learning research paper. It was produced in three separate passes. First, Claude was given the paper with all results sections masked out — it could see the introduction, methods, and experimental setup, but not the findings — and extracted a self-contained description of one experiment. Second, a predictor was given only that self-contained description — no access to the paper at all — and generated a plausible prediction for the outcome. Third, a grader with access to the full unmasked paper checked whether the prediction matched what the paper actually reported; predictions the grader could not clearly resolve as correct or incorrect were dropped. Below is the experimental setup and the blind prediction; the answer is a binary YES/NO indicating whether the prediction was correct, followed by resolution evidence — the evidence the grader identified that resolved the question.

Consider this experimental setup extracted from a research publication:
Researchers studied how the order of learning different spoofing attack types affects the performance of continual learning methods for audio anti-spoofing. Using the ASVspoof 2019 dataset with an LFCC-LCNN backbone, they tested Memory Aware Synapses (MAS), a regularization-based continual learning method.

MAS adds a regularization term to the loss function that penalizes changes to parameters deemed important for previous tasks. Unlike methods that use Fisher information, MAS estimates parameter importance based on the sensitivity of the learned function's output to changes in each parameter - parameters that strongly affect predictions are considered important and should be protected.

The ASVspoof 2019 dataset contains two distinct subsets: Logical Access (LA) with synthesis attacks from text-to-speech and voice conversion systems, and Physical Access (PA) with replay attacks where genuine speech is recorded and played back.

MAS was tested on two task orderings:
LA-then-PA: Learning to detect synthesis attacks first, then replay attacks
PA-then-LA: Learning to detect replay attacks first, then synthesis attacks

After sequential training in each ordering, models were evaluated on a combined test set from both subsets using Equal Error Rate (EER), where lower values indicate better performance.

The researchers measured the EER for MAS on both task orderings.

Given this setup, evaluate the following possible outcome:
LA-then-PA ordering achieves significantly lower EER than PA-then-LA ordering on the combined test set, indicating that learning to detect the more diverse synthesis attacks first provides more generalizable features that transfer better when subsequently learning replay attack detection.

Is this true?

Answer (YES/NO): NO